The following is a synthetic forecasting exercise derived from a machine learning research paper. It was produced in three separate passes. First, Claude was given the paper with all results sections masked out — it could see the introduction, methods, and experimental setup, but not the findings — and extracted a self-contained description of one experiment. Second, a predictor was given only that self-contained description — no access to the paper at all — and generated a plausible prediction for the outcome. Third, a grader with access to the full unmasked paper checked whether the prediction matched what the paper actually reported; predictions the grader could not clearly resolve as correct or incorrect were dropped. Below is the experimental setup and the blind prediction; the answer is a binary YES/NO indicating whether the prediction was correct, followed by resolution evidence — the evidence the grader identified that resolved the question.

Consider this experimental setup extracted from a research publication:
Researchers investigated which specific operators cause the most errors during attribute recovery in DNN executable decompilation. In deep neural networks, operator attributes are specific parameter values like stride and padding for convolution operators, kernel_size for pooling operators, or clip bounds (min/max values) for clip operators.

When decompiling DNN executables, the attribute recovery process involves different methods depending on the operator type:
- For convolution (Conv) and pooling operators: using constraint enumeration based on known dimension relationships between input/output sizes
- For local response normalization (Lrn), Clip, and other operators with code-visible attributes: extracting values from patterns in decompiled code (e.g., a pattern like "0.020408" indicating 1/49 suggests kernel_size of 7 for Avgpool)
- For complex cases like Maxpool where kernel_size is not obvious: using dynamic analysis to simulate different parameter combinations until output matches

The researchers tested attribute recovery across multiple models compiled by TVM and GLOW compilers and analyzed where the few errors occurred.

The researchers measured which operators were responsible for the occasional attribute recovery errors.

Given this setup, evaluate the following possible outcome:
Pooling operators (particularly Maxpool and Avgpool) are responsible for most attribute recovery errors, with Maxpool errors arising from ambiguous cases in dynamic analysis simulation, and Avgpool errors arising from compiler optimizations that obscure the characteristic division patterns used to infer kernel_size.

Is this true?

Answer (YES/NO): NO